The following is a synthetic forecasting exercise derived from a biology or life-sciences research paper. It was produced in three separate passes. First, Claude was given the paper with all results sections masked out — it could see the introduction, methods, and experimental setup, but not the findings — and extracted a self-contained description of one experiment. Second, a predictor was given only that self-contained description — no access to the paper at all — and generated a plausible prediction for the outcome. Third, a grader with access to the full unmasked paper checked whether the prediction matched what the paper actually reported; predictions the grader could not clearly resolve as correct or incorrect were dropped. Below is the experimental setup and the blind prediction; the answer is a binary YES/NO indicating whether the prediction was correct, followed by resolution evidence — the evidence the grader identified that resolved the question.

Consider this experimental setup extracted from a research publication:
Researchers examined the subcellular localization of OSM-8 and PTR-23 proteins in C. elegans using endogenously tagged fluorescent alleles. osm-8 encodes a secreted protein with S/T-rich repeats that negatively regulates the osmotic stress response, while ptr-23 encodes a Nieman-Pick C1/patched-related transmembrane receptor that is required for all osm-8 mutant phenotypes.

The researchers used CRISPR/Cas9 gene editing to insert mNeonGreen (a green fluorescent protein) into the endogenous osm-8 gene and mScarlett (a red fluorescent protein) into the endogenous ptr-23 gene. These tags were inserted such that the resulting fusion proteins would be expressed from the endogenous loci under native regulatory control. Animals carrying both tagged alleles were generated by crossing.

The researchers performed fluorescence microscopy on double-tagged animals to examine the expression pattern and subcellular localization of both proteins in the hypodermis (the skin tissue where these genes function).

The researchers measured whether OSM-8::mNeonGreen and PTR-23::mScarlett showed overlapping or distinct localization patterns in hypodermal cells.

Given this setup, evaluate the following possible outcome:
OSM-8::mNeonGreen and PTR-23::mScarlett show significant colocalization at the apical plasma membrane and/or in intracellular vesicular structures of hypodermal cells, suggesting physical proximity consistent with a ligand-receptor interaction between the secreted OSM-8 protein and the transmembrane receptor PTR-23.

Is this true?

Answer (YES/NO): YES